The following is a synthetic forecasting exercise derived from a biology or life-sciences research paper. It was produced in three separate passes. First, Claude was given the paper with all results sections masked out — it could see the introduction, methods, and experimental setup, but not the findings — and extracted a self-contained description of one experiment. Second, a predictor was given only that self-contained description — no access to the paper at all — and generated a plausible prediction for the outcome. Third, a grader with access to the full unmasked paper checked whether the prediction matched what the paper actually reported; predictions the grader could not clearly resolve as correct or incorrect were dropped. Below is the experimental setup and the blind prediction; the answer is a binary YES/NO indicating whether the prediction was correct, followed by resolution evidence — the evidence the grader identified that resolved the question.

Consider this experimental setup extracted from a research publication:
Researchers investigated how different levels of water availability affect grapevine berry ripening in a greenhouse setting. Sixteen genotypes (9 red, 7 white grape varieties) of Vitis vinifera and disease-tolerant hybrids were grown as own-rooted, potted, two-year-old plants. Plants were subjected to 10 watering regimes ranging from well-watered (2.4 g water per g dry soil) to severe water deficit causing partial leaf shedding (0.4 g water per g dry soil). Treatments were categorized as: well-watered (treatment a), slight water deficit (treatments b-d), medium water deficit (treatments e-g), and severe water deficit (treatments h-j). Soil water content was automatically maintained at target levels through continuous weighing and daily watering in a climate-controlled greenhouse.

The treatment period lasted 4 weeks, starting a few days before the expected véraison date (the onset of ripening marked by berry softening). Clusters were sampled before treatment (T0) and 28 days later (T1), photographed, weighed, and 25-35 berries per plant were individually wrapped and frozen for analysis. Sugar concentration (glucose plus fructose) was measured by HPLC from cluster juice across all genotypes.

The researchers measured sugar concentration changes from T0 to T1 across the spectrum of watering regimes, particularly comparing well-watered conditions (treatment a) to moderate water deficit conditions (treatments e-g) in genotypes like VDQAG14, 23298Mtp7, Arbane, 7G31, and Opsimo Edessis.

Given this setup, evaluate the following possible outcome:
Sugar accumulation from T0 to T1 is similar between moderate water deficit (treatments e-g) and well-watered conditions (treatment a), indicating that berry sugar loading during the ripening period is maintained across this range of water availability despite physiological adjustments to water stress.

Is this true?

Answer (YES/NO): NO